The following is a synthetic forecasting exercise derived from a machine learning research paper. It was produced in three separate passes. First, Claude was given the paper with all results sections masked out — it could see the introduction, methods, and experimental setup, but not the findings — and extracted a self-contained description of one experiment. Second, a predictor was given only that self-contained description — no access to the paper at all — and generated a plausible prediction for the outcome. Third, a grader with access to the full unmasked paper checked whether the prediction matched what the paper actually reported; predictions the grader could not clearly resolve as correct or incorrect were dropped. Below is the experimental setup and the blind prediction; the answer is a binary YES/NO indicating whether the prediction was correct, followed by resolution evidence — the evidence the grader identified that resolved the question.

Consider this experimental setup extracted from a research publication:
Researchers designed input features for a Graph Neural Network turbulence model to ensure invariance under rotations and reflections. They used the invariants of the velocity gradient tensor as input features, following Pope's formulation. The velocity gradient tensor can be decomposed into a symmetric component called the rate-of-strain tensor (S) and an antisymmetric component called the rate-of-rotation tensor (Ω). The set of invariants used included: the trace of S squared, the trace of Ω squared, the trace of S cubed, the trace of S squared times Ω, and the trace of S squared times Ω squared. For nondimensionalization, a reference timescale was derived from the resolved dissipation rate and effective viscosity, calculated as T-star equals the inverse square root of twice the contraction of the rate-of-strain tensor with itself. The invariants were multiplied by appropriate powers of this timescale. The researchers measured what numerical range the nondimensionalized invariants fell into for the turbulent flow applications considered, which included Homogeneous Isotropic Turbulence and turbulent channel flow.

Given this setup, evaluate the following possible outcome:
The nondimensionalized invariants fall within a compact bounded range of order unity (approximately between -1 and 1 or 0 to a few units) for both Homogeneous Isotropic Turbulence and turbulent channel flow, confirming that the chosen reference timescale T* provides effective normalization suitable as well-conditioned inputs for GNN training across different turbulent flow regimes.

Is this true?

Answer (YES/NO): YES